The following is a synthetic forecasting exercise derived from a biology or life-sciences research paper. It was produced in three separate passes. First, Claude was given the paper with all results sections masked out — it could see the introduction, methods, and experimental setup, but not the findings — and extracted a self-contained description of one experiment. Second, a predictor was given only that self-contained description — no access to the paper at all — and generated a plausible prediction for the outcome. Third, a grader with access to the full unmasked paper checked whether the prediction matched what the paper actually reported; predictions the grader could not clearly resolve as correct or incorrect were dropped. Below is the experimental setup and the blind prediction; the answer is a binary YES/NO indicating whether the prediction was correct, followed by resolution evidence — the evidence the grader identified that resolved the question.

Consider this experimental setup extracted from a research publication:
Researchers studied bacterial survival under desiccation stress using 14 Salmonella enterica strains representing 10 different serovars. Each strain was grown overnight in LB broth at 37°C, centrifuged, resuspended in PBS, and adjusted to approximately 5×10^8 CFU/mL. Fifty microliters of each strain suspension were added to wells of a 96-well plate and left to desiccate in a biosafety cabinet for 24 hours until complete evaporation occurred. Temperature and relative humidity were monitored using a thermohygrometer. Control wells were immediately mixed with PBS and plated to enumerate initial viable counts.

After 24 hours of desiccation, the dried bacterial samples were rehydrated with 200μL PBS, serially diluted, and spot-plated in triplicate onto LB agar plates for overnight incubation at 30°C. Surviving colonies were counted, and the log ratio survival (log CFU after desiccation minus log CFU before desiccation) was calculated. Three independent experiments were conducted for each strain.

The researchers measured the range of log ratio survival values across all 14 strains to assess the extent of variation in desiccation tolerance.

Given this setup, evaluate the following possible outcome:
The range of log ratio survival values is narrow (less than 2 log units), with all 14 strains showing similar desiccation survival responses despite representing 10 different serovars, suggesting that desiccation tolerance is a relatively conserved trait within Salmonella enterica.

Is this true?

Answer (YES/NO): NO